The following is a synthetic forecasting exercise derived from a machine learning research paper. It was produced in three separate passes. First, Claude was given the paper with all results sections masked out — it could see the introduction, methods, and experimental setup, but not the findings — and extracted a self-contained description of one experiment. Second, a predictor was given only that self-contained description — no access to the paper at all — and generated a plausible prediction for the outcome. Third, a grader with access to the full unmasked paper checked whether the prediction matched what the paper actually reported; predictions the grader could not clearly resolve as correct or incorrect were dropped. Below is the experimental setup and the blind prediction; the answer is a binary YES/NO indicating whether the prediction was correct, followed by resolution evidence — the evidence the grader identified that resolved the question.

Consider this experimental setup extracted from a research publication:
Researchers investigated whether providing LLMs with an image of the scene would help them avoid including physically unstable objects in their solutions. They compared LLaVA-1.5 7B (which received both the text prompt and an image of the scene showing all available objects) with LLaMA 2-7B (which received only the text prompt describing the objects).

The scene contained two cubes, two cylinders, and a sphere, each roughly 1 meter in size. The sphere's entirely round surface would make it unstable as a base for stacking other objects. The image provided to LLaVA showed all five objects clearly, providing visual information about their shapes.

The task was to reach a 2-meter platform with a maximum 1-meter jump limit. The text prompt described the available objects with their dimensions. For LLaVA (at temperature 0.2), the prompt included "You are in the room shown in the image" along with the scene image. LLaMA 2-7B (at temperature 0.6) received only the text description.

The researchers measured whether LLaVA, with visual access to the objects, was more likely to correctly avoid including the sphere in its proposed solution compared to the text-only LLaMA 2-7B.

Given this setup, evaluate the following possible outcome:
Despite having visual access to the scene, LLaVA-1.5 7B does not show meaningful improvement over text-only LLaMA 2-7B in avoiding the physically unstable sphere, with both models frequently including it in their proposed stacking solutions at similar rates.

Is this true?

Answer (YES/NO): YES